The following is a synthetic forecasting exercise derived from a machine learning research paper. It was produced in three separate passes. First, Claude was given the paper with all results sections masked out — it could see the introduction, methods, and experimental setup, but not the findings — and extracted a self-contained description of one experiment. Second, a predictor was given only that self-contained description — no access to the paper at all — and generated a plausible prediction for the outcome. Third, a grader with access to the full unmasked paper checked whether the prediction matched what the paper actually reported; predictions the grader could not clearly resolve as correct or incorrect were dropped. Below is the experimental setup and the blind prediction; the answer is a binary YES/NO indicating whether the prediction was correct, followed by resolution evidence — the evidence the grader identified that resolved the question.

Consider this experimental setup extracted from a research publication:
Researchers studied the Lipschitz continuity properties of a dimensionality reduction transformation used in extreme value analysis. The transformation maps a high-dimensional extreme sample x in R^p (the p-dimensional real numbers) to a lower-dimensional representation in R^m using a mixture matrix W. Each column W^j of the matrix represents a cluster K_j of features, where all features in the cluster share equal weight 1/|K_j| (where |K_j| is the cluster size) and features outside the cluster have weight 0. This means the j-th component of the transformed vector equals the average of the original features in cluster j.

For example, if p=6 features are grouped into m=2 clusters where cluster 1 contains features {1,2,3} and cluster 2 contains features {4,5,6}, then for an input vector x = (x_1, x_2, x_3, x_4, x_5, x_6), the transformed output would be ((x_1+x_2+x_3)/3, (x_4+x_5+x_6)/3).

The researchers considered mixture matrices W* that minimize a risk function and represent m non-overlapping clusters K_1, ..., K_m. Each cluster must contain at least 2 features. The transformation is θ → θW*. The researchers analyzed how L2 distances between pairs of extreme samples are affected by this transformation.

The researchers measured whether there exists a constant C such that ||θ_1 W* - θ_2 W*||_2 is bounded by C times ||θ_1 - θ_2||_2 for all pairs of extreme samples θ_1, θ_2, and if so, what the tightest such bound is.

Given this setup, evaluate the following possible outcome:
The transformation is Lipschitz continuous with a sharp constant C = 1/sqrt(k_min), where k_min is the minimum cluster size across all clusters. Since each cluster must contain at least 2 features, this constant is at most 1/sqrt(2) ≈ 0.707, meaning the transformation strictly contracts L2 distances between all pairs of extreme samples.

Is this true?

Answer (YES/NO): NO